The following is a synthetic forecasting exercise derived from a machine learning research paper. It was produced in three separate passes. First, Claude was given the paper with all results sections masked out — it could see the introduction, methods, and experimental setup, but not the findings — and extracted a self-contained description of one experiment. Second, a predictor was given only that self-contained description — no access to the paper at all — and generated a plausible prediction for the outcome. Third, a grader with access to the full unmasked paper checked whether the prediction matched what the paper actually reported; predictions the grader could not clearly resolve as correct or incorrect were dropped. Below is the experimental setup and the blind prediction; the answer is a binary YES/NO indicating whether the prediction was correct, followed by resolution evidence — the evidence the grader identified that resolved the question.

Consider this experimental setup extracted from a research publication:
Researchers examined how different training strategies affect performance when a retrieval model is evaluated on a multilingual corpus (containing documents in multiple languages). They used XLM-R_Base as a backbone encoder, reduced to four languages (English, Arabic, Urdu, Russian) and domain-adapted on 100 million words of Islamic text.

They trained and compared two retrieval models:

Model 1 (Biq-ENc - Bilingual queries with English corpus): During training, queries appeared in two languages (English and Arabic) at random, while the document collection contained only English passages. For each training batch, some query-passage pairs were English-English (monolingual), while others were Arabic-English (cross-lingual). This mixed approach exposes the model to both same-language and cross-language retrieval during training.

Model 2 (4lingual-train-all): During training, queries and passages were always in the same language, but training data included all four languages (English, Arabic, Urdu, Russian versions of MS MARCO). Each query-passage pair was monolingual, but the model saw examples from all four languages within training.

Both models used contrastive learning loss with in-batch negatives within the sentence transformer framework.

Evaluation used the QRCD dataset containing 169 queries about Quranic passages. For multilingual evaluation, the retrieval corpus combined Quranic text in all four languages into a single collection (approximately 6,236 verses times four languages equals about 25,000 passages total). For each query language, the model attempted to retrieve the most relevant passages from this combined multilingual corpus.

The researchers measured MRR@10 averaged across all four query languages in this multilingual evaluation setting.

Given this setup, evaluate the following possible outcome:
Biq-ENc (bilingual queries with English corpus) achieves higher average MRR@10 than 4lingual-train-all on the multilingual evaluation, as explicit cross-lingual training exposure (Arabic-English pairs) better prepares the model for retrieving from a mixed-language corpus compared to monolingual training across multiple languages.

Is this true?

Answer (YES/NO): NO